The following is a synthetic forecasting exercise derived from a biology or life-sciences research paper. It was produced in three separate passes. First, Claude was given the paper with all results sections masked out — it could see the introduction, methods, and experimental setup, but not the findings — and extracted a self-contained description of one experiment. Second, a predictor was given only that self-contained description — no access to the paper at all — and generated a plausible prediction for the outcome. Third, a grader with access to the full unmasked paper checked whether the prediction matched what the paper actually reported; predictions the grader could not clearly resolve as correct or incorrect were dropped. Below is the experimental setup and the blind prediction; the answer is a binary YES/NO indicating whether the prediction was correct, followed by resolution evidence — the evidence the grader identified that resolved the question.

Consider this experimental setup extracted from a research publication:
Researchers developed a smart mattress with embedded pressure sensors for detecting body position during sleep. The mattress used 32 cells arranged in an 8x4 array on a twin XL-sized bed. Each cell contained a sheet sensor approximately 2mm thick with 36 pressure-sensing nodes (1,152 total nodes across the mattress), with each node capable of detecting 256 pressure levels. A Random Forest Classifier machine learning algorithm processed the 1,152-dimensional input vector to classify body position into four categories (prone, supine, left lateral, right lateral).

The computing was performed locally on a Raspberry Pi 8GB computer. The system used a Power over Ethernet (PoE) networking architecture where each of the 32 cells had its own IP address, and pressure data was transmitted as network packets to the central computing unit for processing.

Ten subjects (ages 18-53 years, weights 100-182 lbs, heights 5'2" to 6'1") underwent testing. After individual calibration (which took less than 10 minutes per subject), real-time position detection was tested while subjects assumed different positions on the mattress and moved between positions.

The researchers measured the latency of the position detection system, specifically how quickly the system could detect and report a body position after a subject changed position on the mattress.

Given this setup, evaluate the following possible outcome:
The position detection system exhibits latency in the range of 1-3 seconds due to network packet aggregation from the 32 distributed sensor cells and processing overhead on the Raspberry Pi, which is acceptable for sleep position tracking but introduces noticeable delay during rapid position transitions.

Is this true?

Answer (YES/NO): NO